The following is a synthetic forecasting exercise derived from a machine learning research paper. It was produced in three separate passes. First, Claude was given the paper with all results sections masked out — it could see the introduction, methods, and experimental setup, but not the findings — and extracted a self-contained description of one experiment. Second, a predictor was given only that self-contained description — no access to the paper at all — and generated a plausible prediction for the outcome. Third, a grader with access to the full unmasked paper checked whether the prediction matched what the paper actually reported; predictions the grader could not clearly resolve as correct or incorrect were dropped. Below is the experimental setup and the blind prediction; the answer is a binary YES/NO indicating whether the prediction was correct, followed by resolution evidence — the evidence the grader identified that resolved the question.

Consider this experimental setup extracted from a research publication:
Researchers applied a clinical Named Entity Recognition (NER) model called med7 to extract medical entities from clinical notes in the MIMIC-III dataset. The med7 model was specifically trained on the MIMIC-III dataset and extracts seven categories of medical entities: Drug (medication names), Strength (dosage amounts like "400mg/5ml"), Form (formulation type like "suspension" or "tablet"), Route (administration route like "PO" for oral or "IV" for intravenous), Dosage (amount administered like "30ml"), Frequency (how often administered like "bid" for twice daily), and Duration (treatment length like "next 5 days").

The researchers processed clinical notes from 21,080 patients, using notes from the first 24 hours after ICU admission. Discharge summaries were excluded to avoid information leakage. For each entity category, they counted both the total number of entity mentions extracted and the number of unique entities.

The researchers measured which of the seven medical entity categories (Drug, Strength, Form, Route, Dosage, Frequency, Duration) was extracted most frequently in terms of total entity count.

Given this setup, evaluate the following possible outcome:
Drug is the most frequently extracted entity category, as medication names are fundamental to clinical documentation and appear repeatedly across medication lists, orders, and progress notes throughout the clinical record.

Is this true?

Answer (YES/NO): YES